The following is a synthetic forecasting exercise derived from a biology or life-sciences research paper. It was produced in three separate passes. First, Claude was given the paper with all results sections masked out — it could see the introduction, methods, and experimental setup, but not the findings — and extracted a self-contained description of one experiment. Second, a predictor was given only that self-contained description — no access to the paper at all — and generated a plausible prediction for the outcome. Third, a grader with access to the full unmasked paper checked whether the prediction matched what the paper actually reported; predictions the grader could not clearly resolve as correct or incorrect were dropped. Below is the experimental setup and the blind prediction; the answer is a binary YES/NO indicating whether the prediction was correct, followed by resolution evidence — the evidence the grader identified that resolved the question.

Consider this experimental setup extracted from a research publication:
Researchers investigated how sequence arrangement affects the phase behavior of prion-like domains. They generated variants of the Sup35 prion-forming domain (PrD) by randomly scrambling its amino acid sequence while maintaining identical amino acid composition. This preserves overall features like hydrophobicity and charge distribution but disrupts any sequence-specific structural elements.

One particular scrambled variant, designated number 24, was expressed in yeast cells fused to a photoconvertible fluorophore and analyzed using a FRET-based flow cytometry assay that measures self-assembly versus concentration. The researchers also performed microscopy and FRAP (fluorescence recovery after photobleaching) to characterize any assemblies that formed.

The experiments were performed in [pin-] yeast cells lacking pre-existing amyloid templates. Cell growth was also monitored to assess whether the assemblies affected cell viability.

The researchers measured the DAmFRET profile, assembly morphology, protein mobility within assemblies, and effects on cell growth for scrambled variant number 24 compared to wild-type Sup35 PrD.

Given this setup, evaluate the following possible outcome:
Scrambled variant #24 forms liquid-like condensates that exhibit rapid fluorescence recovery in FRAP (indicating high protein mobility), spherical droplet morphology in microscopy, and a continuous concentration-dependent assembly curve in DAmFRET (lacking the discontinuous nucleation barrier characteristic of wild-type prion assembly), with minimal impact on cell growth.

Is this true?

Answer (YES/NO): NO